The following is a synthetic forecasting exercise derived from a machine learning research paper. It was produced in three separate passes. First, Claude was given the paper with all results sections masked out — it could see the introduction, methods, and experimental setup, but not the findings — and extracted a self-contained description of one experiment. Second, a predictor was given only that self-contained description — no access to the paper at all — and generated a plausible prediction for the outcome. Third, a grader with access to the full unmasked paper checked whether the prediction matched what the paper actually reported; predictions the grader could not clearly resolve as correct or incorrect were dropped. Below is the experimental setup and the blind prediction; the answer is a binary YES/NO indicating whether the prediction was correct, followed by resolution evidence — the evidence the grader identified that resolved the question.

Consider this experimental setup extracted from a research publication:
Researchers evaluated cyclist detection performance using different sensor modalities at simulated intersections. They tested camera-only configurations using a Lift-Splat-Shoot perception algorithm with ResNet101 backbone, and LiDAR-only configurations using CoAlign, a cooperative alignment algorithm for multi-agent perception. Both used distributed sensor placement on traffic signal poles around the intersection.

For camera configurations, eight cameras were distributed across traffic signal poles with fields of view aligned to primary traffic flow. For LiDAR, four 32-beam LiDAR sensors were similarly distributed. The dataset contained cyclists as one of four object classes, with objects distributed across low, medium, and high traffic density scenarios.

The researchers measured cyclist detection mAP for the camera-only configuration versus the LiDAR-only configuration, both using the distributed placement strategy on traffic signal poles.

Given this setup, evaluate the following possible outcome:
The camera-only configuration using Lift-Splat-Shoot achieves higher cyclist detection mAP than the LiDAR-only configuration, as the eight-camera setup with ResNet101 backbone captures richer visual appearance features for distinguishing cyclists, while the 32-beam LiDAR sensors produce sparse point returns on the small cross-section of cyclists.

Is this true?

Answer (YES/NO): NO